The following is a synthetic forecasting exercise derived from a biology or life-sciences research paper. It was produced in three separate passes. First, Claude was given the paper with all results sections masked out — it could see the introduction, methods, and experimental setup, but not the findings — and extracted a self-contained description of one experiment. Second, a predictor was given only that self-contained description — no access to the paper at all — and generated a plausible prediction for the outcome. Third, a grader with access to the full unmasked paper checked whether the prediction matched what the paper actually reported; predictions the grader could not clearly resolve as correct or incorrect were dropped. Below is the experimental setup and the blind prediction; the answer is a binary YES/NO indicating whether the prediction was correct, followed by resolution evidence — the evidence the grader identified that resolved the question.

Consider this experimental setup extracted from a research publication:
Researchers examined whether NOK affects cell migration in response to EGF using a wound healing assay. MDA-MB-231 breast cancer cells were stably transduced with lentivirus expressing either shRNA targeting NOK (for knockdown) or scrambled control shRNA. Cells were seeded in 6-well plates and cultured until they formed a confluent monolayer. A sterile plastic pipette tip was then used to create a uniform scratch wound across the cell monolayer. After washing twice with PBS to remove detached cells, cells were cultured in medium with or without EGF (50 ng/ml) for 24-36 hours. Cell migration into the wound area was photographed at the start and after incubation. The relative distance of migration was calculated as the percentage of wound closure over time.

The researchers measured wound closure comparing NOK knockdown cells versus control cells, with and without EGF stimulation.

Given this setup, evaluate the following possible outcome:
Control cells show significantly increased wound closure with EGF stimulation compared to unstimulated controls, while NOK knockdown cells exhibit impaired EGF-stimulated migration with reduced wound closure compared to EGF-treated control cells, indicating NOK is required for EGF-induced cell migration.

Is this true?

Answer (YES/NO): YES